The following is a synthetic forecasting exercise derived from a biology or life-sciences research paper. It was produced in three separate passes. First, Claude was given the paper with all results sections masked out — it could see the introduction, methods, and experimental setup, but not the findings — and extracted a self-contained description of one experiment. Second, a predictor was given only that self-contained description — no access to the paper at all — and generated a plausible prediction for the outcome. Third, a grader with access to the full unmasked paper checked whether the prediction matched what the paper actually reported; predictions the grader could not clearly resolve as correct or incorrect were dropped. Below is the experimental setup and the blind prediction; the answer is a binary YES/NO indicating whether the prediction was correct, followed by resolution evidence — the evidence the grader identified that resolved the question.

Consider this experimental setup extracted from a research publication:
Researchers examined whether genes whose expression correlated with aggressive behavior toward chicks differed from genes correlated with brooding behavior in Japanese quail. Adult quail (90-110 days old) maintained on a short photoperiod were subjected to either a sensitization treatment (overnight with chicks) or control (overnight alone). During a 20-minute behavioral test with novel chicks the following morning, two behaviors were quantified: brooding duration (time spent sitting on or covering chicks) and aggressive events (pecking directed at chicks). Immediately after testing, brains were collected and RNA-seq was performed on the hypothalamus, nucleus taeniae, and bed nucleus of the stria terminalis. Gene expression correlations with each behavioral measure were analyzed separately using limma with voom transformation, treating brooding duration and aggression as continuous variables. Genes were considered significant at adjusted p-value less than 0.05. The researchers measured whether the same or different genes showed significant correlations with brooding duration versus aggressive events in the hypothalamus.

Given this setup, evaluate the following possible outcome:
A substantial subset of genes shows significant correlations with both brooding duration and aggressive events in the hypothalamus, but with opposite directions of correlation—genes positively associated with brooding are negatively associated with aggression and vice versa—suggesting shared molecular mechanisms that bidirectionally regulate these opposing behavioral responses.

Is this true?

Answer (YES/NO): NO